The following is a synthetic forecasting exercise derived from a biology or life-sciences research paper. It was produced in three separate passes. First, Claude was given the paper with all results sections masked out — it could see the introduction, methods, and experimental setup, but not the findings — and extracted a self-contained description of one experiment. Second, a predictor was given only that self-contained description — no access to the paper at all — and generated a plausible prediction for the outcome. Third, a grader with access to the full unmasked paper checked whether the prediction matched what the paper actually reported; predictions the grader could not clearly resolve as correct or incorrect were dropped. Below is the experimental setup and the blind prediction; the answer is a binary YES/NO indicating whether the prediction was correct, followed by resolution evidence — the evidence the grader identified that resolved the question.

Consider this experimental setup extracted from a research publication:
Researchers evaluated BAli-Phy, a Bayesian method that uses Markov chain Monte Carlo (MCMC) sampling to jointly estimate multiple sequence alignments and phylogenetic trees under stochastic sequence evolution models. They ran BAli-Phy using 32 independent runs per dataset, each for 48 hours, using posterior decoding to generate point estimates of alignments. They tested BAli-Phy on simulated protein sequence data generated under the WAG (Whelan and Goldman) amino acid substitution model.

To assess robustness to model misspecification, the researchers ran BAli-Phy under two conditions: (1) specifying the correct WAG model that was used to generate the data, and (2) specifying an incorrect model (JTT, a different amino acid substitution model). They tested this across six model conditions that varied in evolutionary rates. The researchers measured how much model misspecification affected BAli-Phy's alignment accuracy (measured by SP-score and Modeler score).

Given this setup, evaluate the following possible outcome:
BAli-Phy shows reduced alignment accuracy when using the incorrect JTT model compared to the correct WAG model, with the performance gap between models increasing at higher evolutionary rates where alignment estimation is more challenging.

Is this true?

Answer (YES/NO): YES